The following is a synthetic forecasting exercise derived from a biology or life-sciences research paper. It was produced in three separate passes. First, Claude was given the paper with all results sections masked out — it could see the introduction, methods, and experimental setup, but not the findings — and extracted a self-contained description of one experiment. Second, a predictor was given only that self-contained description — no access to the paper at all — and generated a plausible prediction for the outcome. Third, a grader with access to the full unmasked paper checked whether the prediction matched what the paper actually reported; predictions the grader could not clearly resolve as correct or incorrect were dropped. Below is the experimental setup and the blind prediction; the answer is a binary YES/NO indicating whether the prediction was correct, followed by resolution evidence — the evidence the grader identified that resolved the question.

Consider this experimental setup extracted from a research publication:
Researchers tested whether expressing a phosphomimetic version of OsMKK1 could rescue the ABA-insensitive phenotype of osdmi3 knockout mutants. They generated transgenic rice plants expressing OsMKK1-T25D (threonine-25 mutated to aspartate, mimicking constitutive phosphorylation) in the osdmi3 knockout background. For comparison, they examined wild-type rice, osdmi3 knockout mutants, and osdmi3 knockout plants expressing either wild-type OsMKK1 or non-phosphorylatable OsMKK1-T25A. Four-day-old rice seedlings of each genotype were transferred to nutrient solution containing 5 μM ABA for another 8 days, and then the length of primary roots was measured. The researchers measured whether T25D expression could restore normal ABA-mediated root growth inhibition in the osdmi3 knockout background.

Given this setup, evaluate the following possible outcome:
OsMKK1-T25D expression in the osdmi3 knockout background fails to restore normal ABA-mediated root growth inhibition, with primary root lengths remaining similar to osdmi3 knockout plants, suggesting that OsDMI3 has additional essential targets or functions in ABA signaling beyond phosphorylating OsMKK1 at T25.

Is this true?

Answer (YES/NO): NO